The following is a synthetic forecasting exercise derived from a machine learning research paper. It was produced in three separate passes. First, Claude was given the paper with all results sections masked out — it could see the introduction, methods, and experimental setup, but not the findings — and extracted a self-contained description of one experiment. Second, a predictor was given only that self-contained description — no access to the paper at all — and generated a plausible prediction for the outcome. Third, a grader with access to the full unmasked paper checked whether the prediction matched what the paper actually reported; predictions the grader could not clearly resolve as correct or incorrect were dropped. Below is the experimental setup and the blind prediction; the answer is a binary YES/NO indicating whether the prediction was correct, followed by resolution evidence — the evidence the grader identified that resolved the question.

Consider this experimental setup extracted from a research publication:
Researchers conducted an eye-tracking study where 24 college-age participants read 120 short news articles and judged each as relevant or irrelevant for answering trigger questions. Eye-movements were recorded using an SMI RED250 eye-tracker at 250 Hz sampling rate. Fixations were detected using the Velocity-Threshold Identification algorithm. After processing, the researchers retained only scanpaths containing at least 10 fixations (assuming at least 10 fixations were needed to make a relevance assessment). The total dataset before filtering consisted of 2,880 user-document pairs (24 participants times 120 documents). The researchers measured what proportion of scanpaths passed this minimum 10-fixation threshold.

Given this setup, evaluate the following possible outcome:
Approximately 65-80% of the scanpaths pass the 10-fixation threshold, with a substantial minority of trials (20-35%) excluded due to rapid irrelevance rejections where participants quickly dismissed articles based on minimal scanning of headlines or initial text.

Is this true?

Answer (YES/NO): NO